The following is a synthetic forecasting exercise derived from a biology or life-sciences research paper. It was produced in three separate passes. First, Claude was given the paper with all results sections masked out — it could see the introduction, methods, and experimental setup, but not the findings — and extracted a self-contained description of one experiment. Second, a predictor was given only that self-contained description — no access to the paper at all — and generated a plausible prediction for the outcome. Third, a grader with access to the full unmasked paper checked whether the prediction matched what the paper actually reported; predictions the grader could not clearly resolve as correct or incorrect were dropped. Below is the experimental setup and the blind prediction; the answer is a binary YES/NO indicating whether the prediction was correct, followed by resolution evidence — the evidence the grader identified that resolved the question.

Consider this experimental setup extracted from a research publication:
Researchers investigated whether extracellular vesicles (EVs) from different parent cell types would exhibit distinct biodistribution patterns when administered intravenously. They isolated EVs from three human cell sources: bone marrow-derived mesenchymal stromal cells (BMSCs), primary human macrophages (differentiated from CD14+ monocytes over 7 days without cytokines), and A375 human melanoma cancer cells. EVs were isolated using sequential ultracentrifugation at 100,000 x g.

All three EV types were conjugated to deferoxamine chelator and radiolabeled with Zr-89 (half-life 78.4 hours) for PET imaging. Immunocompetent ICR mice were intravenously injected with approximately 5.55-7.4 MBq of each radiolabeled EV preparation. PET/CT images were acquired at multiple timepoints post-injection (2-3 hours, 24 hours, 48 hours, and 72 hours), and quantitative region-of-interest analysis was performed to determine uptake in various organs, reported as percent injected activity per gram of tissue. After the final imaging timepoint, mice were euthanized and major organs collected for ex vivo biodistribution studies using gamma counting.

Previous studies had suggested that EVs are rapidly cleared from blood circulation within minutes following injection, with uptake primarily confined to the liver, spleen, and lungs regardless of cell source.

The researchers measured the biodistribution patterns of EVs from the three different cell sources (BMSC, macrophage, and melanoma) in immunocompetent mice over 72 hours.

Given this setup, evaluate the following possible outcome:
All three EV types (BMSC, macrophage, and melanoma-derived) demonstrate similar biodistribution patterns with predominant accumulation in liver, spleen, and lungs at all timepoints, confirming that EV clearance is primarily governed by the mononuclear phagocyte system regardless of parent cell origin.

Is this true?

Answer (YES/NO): NO